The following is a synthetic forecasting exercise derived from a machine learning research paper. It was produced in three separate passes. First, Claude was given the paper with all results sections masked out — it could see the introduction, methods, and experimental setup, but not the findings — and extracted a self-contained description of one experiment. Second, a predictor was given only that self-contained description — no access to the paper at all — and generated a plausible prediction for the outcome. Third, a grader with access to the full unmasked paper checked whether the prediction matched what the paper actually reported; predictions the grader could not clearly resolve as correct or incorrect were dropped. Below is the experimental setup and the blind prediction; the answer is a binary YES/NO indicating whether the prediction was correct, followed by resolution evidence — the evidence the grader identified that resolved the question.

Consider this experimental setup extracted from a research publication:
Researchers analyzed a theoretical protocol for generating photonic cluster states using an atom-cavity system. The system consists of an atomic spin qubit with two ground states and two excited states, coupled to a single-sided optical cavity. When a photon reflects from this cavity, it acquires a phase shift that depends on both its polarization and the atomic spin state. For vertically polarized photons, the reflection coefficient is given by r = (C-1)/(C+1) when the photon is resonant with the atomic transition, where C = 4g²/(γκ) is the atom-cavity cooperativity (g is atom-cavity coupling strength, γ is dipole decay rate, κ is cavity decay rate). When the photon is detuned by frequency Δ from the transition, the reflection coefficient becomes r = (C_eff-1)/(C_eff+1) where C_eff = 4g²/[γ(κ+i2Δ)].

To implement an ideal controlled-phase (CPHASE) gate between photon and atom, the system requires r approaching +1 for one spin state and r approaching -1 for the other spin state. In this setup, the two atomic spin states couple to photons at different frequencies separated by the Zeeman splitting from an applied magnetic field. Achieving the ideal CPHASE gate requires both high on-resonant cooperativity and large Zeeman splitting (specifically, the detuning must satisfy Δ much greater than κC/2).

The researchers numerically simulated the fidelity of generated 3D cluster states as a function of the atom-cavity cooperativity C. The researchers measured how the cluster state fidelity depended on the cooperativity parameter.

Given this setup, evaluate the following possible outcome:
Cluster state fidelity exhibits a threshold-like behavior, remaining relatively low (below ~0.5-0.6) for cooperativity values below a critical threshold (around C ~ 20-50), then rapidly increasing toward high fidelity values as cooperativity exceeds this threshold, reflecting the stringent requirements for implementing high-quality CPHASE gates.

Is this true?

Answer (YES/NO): NO